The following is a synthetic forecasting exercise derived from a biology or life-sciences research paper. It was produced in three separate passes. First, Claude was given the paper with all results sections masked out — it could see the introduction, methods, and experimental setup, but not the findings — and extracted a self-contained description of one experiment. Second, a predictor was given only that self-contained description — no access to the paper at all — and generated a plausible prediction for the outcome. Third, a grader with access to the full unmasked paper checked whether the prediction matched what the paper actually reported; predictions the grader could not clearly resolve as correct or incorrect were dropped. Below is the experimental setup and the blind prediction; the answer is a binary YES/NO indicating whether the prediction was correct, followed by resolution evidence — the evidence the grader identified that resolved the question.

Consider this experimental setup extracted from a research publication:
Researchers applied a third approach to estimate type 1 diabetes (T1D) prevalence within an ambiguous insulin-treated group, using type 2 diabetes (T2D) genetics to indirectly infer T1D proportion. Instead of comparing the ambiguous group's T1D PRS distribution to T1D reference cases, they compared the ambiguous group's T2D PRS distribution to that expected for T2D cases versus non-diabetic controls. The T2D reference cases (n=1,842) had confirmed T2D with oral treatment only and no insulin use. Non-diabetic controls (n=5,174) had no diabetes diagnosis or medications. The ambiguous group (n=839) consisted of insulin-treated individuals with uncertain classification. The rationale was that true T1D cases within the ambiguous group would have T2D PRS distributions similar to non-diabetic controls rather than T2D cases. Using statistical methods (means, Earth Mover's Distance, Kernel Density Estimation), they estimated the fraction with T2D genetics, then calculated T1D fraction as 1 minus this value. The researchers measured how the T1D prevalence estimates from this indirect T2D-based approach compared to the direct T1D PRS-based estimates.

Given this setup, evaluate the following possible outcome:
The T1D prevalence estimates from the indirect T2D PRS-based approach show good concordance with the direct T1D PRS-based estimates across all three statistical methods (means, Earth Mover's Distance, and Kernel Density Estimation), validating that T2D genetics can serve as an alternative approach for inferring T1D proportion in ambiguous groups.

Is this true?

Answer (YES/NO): YES